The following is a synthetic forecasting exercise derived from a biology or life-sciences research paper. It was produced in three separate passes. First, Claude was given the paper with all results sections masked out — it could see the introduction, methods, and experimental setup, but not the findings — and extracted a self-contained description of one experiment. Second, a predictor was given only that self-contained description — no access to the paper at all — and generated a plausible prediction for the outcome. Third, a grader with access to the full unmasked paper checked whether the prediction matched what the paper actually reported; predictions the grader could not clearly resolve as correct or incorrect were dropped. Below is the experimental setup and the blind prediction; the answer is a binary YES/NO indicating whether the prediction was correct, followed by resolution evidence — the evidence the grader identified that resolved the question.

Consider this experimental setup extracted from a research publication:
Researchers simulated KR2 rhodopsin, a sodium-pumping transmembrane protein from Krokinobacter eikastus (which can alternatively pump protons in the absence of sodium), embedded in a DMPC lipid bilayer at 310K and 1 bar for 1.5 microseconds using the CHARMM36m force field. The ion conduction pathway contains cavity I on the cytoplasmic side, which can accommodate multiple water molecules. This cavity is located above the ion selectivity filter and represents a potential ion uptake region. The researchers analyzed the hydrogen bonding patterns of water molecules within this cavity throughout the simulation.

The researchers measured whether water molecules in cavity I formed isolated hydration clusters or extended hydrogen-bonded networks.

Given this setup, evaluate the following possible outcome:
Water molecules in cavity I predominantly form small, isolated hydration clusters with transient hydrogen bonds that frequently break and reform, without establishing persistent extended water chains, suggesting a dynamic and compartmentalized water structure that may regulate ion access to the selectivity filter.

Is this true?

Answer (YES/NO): NO